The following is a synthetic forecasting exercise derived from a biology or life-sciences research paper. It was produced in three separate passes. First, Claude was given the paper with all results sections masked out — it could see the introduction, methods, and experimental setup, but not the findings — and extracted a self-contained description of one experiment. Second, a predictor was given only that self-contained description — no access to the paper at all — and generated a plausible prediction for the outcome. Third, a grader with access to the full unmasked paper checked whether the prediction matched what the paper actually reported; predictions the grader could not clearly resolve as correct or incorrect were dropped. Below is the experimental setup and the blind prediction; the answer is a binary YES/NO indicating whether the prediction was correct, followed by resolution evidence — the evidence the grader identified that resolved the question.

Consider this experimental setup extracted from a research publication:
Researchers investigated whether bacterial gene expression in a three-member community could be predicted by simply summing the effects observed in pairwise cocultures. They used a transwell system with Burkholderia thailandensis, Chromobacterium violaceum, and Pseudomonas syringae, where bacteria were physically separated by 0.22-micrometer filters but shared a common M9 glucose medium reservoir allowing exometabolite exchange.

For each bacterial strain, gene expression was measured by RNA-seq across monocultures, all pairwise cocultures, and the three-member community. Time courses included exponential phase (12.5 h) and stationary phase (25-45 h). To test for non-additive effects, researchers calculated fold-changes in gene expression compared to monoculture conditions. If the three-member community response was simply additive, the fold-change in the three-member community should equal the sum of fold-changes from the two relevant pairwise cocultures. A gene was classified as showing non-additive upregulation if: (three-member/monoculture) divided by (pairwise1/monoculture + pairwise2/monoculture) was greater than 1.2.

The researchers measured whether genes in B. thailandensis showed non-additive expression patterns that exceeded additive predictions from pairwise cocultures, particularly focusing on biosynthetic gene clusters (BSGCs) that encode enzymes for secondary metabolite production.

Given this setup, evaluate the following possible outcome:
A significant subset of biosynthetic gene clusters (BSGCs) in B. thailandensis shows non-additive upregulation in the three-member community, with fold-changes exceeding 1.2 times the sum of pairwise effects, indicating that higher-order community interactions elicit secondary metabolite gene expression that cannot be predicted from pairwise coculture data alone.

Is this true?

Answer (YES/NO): YES